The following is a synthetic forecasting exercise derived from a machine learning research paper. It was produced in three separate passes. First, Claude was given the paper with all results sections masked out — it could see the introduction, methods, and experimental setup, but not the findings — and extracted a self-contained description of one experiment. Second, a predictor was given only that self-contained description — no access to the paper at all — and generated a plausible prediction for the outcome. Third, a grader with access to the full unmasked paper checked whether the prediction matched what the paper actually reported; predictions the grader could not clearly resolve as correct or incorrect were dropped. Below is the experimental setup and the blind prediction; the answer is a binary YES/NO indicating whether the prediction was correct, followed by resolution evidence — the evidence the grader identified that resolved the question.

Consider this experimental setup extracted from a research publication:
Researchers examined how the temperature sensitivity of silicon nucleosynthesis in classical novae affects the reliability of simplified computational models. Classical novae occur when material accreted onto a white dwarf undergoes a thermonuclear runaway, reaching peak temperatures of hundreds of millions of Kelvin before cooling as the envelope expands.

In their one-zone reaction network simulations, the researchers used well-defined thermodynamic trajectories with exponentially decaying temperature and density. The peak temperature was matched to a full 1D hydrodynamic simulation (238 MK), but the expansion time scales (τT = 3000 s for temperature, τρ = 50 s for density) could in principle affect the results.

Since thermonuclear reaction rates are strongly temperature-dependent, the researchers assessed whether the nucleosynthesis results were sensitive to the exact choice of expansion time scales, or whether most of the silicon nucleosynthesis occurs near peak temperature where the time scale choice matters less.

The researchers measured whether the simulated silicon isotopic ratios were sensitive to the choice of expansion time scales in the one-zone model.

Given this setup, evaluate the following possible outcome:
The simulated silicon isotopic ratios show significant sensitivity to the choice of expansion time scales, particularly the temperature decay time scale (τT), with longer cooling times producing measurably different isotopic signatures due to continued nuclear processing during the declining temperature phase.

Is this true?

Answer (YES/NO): NO